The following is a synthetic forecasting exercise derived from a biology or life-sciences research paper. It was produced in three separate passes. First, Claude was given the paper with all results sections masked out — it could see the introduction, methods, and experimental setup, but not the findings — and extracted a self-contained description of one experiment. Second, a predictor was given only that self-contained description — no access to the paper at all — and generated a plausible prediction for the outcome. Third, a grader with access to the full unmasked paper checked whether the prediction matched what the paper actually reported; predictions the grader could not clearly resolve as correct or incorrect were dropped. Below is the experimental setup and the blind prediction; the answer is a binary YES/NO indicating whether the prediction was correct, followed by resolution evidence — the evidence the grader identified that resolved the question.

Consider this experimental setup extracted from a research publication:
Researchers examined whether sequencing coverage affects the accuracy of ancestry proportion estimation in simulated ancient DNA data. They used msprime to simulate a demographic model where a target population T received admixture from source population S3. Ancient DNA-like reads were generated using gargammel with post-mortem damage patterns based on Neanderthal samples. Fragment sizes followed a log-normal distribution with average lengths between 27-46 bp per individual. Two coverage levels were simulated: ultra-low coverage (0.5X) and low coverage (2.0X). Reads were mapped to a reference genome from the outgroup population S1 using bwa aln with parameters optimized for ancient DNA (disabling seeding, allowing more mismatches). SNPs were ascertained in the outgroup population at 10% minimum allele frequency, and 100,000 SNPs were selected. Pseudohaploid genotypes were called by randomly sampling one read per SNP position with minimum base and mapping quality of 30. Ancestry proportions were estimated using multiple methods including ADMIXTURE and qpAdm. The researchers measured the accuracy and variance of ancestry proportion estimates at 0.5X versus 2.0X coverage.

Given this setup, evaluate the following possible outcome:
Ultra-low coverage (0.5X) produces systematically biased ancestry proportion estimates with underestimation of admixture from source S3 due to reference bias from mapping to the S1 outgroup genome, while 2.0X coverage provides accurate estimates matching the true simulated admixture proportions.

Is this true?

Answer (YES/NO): NO